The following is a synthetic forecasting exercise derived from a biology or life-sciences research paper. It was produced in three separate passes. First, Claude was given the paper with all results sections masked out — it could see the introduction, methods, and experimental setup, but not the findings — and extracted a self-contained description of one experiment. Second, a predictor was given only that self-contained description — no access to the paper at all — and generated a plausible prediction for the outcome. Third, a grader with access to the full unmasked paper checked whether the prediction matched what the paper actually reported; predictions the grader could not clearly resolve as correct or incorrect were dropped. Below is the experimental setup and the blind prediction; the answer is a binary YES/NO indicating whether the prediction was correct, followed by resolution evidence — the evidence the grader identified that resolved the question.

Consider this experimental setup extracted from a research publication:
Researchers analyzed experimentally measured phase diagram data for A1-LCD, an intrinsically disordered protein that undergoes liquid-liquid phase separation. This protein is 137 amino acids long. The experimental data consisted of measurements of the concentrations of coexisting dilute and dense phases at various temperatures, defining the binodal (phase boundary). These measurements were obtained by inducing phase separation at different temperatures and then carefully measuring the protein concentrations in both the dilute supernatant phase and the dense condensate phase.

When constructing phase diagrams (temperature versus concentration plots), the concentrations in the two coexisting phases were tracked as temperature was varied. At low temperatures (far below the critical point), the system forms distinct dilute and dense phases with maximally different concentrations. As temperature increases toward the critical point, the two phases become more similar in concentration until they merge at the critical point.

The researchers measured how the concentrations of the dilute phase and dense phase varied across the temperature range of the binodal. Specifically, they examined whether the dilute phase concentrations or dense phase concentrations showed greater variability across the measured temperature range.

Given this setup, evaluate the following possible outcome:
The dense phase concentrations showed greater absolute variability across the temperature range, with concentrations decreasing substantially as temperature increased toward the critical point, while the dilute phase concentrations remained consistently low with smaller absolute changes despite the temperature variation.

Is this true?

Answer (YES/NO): NO